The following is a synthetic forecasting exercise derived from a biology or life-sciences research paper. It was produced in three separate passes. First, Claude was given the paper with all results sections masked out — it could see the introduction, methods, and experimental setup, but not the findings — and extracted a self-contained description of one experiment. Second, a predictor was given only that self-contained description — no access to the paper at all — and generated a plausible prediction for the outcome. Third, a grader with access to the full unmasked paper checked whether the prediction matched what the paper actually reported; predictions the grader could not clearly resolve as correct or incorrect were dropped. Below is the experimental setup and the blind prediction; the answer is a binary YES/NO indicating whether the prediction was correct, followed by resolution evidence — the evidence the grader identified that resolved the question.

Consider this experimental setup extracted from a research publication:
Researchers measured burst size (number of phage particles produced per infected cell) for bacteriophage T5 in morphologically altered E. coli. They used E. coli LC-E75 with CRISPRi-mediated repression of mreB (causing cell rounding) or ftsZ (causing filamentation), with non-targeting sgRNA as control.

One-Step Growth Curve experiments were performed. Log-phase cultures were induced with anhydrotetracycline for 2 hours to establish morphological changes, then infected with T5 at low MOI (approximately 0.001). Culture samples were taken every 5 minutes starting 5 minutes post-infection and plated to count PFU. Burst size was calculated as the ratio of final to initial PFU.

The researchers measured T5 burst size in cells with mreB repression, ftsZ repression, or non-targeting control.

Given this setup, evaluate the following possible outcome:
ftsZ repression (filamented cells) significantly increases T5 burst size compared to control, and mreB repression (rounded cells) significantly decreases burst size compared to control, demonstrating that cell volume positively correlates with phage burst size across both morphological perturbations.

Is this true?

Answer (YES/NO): NO